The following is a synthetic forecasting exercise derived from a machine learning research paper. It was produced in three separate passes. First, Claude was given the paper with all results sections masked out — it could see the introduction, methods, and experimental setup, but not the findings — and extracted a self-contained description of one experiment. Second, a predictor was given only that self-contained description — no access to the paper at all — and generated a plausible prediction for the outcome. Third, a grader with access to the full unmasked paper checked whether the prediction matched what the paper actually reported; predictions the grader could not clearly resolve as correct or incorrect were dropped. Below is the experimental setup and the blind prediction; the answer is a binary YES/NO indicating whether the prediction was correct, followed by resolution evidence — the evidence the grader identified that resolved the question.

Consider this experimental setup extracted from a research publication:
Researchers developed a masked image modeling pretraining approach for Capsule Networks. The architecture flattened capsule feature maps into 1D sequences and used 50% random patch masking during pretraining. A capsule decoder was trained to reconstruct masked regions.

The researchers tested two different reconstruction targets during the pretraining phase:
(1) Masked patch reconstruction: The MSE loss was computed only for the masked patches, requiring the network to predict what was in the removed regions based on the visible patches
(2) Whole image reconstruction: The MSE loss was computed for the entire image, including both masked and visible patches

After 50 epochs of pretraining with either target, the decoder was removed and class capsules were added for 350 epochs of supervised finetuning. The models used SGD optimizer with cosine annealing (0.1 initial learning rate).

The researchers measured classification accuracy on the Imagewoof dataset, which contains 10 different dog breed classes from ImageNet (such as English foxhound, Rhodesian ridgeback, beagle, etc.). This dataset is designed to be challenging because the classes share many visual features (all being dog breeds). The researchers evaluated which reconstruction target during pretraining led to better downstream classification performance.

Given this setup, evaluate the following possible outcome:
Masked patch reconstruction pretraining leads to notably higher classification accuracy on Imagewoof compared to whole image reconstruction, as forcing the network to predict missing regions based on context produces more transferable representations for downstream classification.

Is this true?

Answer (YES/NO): YES